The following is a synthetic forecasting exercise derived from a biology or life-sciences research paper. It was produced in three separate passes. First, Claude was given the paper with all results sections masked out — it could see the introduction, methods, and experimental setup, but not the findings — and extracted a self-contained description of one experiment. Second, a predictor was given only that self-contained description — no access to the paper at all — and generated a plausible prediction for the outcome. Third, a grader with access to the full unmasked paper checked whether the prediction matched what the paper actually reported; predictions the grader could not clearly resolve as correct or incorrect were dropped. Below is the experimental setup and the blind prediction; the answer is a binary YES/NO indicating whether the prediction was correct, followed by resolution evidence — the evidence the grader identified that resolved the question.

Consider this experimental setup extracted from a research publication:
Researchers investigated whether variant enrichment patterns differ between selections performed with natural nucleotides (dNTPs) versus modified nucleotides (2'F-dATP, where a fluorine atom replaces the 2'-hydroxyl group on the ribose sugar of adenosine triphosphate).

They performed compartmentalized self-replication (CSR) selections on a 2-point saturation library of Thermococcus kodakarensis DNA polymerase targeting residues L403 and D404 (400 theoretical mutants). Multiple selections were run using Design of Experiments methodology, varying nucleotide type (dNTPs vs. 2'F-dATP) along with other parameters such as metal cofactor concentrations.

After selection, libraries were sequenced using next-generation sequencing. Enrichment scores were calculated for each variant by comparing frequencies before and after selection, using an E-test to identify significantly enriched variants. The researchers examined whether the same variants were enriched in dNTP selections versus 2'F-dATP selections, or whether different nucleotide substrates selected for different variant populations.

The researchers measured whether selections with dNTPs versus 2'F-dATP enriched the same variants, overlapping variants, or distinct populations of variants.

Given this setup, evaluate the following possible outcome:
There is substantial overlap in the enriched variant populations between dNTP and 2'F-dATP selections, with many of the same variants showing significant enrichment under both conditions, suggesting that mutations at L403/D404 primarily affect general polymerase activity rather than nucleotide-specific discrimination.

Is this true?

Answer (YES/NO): YES